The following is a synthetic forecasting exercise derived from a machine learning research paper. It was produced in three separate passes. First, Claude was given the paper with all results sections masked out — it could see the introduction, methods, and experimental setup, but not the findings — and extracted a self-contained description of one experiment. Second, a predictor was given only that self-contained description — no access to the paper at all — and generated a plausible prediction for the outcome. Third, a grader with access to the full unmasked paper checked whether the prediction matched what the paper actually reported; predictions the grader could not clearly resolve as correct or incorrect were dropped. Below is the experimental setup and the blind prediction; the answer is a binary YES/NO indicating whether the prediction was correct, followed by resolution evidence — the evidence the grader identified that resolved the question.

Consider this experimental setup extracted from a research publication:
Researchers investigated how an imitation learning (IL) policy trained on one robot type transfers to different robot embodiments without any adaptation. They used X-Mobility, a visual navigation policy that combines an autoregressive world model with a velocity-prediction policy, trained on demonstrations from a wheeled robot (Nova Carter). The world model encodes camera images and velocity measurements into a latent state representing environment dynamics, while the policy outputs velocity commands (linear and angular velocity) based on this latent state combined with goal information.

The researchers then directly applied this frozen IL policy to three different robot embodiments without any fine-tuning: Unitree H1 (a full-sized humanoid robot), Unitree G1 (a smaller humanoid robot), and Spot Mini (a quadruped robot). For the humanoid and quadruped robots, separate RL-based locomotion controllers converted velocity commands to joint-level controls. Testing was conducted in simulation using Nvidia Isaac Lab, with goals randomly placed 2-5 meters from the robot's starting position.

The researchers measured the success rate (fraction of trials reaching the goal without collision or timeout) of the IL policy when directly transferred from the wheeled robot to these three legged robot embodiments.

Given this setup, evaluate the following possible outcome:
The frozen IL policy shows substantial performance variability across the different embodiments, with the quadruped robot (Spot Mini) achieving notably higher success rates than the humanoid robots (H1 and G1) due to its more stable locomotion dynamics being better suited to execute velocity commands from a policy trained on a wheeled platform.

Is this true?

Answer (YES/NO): NO